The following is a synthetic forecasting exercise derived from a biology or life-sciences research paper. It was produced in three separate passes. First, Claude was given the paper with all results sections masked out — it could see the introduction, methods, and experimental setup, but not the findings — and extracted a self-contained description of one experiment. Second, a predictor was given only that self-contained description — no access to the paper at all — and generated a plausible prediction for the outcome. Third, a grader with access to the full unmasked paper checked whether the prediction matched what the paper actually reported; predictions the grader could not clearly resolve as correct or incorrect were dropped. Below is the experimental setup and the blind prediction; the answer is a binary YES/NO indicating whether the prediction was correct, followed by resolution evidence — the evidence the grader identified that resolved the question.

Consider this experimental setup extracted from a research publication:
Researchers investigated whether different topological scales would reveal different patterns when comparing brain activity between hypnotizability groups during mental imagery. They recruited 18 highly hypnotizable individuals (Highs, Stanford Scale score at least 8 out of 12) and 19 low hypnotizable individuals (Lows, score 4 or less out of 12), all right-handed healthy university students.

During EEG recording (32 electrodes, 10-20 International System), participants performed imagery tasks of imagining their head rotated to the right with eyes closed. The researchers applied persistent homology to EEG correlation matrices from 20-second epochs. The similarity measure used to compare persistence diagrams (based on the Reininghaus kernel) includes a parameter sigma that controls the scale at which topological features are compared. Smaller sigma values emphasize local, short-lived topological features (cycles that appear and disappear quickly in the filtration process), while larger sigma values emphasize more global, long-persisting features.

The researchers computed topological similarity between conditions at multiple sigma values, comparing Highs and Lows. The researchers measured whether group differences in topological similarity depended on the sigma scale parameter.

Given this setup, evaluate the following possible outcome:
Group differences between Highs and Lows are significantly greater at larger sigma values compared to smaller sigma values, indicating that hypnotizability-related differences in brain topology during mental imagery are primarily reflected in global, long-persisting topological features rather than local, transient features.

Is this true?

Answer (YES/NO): NO